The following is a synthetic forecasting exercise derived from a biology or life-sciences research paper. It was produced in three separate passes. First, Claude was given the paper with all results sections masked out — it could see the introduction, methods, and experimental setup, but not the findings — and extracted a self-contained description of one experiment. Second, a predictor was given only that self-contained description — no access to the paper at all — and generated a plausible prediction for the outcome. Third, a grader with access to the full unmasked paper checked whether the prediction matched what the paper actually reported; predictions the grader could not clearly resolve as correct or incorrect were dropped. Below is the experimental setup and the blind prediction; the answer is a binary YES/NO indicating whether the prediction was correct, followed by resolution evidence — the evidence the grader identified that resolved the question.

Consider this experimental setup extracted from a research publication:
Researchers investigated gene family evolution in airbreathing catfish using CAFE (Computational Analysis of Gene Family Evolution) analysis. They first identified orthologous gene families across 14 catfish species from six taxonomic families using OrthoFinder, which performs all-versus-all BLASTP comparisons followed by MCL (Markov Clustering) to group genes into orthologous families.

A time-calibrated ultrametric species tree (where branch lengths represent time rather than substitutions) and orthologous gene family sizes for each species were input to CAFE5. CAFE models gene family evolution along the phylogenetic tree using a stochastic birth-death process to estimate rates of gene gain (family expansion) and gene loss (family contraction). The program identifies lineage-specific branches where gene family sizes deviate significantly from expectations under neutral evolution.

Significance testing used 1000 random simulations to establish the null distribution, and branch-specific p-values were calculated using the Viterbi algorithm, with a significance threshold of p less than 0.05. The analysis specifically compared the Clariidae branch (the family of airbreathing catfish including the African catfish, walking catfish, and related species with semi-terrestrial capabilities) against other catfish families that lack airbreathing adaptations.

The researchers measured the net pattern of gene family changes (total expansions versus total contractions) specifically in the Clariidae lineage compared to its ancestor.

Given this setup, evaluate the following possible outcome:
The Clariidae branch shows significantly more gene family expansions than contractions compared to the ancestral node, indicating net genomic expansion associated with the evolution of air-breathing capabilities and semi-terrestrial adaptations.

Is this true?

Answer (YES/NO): NO